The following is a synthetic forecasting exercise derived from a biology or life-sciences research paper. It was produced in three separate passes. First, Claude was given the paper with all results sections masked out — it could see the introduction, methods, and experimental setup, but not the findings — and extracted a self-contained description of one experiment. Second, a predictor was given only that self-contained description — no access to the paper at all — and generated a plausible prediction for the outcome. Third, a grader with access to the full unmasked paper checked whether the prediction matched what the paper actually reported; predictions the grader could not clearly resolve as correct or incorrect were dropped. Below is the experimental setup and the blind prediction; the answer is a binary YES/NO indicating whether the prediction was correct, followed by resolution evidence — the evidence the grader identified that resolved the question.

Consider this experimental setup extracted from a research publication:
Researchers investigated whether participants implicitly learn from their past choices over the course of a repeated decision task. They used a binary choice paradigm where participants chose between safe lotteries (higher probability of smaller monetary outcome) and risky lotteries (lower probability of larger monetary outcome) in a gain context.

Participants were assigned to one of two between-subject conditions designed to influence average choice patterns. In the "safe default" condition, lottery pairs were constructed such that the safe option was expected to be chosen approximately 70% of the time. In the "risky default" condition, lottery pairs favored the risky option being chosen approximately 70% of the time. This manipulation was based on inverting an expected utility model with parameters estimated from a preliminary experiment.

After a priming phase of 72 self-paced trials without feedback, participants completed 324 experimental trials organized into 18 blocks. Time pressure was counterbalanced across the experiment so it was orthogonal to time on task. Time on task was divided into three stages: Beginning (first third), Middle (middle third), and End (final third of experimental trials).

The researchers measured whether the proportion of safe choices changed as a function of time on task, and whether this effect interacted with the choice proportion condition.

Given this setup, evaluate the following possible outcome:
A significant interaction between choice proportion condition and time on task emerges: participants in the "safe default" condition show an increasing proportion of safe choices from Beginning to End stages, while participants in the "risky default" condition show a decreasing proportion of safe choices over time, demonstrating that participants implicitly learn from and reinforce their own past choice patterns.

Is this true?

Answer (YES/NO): YES